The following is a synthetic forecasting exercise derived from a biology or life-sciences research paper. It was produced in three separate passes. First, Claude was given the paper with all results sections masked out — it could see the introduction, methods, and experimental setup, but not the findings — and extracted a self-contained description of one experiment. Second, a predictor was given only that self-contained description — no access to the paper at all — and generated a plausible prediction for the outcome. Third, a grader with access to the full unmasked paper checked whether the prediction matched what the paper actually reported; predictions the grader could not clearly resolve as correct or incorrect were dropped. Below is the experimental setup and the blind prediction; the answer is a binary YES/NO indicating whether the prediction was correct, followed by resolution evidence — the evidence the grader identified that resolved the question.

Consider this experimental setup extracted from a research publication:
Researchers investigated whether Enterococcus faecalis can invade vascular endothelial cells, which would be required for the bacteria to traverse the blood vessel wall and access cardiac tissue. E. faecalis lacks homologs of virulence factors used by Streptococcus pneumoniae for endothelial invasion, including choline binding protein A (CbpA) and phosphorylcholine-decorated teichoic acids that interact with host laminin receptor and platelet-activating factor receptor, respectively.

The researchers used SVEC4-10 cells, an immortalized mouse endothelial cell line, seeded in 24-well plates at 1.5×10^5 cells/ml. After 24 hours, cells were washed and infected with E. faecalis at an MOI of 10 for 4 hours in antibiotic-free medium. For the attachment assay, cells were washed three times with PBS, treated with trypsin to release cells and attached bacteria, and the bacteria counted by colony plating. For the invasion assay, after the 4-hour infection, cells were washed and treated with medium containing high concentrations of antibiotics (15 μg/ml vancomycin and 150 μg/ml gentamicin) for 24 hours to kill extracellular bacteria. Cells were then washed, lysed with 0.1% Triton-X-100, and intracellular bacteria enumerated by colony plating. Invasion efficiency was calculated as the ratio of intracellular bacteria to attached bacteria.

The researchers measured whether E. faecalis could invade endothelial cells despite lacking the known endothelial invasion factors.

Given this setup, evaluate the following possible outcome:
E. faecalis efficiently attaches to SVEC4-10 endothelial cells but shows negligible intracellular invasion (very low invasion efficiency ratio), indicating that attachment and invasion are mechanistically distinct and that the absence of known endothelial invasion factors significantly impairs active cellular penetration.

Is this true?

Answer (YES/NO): NO